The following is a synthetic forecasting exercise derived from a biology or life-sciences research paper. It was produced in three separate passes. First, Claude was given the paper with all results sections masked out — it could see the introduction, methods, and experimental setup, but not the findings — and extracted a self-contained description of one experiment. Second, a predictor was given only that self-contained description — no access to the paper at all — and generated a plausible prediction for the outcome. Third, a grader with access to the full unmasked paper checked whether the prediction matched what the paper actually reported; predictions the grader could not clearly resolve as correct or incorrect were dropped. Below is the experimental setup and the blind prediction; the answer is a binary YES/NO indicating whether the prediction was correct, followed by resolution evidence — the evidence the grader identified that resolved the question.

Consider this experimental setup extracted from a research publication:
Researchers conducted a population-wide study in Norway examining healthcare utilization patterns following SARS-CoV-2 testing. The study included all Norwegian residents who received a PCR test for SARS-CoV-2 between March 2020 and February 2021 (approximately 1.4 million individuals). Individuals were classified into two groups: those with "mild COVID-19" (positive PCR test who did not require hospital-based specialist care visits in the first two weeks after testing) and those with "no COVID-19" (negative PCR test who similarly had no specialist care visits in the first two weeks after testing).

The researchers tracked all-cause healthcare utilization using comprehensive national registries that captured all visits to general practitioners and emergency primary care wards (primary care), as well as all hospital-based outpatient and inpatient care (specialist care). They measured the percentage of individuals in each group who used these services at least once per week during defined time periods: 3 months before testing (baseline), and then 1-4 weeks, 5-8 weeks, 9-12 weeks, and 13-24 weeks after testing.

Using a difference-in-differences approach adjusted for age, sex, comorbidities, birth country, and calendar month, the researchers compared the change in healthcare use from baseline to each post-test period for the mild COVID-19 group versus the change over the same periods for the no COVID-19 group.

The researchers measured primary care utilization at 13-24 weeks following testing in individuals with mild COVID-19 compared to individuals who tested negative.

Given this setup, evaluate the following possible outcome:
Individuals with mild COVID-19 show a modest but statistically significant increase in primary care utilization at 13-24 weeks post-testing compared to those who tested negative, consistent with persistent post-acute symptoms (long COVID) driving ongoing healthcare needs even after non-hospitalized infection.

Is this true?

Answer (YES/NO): NO